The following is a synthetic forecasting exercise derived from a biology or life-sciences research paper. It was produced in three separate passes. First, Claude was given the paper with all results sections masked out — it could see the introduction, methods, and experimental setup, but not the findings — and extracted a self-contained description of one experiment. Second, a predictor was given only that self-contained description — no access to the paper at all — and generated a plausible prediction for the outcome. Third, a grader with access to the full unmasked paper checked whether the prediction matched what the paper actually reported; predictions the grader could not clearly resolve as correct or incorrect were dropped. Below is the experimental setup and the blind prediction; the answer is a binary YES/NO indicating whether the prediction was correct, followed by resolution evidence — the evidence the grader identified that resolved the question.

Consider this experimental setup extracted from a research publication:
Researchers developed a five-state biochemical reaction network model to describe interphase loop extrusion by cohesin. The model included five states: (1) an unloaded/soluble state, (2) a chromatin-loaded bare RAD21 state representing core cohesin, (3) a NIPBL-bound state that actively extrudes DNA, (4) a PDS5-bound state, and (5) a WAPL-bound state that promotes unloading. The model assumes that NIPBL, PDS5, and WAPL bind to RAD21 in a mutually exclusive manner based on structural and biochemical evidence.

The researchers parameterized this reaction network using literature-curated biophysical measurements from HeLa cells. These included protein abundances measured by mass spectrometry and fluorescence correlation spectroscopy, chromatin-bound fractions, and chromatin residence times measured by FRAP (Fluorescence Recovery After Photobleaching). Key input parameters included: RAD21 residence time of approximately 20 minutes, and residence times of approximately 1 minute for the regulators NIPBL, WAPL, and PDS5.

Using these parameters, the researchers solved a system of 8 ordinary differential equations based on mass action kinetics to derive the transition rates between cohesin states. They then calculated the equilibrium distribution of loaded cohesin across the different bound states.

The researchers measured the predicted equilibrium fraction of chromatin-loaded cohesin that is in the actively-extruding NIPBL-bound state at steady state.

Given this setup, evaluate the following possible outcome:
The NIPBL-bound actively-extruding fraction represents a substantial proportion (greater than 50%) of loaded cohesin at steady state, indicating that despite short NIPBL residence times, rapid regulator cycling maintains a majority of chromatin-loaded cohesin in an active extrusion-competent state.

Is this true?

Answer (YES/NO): NO